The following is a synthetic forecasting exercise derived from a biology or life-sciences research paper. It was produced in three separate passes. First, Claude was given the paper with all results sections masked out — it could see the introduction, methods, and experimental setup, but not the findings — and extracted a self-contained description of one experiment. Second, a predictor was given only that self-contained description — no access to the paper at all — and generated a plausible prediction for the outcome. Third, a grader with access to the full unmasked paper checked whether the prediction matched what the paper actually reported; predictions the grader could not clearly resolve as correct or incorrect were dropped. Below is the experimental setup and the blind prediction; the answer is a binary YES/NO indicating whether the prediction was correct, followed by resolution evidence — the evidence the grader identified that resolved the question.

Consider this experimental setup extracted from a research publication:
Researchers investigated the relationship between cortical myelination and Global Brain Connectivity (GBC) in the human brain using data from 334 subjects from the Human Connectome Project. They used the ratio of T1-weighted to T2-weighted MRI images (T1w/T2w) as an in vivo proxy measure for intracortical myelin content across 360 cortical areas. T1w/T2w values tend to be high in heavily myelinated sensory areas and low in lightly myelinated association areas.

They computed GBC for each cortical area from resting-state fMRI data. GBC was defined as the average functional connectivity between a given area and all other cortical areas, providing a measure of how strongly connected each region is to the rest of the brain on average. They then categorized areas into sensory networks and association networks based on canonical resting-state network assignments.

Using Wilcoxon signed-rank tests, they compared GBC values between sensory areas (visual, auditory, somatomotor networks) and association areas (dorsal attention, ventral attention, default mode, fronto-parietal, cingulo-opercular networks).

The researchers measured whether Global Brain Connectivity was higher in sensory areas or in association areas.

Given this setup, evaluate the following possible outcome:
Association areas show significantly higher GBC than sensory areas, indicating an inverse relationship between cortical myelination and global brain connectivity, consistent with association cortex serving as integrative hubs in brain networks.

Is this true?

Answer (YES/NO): NO